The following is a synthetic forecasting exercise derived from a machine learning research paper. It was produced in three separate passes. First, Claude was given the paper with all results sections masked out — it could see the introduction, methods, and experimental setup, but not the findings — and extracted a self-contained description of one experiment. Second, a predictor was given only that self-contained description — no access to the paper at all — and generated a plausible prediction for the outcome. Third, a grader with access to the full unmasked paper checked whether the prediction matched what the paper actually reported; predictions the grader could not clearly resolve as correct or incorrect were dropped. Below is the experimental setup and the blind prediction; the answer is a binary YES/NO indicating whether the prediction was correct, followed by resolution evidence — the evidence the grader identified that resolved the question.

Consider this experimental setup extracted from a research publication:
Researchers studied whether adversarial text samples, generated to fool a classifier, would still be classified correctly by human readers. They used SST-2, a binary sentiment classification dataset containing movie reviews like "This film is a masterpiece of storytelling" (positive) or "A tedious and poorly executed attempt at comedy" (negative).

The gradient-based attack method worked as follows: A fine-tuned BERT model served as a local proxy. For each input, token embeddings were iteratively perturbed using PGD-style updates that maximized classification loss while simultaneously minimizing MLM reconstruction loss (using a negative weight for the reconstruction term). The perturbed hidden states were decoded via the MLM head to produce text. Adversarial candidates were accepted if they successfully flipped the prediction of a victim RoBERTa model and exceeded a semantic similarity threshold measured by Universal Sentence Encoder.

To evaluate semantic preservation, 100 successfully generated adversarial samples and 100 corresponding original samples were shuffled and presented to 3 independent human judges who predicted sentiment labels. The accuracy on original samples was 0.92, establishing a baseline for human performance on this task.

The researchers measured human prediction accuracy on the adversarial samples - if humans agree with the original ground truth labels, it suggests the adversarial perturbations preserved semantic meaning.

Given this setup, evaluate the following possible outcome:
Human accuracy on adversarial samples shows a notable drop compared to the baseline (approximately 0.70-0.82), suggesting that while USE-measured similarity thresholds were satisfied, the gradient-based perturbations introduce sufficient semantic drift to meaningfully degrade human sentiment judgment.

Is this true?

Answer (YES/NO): NO